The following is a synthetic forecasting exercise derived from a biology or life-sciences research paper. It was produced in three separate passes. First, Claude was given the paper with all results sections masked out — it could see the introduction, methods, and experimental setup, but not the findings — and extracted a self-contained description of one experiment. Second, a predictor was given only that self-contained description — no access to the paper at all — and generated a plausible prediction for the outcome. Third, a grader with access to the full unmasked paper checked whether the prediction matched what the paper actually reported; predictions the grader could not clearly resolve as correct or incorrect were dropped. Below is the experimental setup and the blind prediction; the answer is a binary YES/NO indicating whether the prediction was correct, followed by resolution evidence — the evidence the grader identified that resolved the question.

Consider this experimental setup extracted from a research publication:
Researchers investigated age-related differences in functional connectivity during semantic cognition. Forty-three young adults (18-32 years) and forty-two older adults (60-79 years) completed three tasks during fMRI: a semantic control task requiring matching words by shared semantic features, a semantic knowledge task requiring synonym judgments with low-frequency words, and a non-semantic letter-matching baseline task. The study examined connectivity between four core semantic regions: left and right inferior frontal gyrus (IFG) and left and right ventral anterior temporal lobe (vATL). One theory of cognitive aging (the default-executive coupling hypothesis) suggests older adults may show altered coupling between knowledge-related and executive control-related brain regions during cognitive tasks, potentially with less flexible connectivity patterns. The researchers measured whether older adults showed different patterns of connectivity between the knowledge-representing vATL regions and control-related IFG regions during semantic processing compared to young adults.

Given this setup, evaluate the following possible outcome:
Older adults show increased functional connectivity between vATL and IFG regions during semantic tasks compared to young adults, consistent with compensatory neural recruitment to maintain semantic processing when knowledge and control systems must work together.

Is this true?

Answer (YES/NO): NO